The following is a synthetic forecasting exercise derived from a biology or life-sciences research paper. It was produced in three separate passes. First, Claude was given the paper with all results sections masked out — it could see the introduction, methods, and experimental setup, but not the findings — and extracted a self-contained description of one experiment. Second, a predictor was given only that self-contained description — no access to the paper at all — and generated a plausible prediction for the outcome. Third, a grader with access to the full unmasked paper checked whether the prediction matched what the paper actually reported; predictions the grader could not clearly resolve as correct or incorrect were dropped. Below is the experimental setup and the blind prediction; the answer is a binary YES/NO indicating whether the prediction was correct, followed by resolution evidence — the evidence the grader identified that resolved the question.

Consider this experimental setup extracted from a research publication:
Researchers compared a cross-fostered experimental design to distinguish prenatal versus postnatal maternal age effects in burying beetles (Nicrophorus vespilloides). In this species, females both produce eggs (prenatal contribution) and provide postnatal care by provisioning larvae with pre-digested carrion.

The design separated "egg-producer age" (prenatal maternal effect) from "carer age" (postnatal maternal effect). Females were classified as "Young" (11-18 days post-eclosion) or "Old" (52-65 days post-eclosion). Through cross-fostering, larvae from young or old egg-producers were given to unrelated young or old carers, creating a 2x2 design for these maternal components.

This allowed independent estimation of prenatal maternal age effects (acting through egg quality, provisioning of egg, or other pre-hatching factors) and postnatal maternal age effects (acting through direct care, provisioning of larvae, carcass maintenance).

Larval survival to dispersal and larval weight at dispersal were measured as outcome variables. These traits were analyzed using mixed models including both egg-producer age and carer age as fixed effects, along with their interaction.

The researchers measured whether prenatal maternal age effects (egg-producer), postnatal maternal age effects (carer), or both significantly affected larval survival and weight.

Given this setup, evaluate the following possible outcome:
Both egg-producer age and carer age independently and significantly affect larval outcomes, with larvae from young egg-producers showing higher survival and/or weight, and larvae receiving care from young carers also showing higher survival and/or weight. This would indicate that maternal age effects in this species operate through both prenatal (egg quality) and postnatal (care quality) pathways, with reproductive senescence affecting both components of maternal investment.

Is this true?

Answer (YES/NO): NO